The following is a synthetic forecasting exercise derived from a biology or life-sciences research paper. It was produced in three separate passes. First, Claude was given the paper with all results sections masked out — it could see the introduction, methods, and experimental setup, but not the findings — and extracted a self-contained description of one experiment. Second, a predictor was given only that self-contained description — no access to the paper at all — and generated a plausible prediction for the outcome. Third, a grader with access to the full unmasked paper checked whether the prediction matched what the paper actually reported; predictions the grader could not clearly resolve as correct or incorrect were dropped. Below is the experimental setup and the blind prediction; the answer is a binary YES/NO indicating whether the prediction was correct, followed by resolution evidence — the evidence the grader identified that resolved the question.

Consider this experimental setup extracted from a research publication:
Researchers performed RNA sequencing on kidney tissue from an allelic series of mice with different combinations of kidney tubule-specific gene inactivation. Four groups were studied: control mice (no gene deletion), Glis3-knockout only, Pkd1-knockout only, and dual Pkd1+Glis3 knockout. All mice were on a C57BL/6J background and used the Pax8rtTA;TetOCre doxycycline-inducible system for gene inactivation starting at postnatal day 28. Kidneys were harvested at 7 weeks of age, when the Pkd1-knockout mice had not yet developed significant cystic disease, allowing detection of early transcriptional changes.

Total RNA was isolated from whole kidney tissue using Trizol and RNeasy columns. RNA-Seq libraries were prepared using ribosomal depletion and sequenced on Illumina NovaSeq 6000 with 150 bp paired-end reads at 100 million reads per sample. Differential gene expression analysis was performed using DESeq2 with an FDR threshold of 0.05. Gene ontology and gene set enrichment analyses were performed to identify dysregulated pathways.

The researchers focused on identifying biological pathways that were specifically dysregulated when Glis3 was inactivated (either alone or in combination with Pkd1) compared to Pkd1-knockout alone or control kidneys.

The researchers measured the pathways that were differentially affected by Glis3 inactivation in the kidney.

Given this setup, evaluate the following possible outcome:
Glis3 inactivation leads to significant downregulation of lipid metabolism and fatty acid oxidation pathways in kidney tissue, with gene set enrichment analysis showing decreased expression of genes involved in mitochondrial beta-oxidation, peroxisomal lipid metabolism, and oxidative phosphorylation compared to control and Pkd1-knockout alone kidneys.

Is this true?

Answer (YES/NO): NO